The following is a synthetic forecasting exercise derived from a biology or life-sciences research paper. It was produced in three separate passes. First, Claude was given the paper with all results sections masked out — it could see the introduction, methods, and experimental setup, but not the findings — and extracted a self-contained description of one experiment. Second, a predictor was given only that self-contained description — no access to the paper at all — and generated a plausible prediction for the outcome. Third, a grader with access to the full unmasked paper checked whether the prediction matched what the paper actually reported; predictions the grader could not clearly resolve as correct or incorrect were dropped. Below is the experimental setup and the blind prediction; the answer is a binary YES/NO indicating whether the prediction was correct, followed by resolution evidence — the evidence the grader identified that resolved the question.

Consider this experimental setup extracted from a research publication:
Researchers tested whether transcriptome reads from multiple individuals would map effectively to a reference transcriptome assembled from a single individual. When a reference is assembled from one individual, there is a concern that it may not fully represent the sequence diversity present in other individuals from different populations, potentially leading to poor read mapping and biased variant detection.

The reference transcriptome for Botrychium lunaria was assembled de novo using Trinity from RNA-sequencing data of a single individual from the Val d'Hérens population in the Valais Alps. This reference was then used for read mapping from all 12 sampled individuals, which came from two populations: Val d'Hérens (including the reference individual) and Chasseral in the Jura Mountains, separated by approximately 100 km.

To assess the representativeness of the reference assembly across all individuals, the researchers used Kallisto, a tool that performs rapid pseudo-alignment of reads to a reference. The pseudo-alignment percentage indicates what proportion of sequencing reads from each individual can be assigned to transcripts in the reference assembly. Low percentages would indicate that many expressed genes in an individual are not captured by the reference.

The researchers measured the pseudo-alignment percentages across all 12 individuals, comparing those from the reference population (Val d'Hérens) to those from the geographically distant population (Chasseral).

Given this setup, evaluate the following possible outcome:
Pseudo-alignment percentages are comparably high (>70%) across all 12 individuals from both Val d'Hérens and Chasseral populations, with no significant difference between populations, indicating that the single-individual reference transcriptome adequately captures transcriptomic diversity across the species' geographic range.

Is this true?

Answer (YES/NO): YES